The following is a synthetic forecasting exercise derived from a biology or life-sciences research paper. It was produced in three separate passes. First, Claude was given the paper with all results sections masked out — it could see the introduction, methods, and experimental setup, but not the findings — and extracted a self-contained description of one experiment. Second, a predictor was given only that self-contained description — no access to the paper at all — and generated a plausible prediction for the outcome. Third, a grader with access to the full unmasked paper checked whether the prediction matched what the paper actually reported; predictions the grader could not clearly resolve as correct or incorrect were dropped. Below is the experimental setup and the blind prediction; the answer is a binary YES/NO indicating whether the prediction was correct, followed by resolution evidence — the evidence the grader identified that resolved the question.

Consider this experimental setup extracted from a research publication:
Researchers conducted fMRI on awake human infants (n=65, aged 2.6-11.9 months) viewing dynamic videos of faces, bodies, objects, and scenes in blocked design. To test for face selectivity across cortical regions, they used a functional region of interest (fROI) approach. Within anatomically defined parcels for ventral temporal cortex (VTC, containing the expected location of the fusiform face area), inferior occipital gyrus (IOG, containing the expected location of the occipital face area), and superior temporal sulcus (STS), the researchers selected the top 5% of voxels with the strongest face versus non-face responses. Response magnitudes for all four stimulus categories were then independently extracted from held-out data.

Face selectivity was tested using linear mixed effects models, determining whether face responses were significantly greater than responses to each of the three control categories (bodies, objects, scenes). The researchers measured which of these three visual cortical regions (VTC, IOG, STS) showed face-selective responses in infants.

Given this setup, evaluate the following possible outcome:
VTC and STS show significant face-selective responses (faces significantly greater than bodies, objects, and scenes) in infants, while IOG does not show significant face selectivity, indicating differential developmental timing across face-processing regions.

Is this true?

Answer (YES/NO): NO